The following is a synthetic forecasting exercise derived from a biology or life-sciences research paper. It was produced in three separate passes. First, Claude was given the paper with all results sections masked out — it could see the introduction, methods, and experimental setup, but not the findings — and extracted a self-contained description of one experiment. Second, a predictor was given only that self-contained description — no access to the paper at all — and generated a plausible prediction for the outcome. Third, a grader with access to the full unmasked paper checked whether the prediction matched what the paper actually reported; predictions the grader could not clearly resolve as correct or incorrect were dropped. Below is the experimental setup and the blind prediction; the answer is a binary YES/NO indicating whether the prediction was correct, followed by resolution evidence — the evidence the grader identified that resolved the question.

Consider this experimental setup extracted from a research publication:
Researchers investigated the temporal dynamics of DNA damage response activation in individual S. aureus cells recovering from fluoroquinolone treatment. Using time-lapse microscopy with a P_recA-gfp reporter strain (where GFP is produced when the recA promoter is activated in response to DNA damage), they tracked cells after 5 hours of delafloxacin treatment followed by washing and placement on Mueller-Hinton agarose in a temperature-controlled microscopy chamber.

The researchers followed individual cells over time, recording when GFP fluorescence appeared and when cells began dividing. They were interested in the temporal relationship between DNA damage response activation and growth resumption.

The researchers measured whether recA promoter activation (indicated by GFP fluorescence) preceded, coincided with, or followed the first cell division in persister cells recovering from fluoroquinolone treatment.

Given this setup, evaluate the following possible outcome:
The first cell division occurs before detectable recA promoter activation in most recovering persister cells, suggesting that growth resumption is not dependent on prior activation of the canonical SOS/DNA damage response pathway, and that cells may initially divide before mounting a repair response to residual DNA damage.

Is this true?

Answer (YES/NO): NO